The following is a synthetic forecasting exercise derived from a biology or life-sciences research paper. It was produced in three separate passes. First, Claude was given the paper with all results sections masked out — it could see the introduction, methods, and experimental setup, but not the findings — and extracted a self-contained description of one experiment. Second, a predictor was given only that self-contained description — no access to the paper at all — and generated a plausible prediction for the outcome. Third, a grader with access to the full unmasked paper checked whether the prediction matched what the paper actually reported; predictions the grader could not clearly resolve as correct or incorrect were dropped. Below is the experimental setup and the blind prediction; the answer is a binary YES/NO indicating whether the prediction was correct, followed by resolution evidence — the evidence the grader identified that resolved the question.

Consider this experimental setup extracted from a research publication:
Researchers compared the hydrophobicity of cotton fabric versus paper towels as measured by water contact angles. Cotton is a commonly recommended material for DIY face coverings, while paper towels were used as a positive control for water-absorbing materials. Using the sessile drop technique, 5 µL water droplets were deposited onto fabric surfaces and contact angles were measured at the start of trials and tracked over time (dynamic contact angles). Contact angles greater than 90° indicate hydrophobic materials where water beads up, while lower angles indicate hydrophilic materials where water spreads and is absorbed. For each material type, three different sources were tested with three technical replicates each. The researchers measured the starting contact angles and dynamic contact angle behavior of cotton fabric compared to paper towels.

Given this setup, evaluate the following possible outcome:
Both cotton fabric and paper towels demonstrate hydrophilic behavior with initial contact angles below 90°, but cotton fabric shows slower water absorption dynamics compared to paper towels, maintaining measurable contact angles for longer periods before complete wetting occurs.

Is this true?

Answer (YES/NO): NO